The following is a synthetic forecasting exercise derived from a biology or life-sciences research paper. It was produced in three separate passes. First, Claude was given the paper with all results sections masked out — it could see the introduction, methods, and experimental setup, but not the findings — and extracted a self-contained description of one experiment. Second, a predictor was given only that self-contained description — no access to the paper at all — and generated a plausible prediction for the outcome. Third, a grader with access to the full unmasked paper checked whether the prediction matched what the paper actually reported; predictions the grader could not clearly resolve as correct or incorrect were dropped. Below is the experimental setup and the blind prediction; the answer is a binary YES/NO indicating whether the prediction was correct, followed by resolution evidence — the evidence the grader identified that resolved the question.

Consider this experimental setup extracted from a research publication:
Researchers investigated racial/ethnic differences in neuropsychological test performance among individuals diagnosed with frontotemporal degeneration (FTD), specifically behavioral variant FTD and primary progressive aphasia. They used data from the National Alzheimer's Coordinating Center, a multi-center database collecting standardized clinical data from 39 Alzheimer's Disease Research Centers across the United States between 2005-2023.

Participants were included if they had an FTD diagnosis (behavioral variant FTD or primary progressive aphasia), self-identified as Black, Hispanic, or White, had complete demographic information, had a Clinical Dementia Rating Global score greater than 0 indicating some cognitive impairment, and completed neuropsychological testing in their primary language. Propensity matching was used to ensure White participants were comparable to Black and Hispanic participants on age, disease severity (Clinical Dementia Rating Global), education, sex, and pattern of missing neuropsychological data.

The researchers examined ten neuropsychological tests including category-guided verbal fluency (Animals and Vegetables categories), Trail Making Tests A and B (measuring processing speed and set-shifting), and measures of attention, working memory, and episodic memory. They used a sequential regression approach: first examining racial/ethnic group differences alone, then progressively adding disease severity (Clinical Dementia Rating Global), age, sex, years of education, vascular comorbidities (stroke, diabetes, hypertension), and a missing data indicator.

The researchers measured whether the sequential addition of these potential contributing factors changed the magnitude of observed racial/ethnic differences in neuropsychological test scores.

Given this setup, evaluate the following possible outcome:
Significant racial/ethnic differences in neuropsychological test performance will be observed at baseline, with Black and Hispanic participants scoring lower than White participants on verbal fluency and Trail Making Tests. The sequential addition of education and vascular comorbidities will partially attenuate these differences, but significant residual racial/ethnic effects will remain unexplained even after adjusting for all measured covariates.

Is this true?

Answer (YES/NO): NO